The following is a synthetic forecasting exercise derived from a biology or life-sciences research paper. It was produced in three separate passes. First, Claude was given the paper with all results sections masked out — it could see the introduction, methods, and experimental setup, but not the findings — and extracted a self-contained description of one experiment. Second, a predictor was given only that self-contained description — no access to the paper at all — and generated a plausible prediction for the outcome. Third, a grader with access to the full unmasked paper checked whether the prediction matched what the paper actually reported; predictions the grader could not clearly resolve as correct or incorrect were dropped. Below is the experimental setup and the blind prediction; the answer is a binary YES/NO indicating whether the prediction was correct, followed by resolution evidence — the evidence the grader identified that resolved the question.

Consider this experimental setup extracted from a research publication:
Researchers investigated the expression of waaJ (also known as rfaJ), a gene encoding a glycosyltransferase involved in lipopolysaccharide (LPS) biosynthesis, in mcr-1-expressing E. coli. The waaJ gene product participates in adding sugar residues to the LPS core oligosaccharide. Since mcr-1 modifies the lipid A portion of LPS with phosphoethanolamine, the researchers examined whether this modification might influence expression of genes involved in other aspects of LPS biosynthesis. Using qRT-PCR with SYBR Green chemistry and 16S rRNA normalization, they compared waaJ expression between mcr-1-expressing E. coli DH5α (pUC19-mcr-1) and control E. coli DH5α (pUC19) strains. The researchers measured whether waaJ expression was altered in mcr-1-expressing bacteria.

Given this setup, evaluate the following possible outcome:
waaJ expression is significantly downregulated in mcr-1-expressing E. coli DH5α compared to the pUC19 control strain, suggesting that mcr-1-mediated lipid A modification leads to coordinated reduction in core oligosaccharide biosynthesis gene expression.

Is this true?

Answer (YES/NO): NO